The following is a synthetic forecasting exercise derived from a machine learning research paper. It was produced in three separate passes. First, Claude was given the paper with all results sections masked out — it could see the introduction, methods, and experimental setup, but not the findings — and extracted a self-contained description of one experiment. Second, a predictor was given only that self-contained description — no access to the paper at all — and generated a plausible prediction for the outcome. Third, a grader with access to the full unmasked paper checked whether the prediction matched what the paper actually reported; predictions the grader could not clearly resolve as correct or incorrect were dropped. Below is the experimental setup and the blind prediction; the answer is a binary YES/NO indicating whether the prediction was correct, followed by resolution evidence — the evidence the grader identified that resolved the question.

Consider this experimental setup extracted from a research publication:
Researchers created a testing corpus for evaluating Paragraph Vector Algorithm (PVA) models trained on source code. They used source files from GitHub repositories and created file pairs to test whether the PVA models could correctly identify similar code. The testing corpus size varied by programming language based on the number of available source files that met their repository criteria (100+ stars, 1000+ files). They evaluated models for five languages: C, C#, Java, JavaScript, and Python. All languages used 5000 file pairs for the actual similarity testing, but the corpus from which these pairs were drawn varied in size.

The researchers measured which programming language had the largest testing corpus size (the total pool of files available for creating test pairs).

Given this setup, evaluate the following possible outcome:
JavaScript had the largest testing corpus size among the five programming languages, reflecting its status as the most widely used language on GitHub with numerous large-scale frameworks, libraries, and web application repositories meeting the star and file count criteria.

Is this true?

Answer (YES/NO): NO